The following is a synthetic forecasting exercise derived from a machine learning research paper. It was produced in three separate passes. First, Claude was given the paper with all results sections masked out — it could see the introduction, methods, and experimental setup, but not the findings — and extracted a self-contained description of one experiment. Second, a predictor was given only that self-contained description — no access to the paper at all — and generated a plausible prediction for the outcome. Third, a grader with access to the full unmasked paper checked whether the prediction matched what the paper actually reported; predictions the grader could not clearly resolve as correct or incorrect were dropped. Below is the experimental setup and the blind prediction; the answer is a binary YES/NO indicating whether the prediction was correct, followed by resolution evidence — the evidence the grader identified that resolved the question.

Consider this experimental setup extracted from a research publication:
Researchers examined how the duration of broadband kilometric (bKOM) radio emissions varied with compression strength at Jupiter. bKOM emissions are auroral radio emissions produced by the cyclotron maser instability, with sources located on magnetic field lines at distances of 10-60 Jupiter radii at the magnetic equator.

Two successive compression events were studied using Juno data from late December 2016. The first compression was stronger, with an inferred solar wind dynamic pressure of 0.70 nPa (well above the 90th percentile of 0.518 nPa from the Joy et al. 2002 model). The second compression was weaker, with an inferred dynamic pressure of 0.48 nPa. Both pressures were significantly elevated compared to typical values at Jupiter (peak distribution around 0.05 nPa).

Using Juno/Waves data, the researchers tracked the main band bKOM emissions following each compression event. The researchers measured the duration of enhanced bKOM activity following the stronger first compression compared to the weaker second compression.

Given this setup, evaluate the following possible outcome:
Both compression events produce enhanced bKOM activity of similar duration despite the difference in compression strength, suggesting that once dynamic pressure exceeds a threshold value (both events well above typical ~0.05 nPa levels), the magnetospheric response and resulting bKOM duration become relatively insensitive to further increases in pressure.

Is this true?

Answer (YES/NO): NO